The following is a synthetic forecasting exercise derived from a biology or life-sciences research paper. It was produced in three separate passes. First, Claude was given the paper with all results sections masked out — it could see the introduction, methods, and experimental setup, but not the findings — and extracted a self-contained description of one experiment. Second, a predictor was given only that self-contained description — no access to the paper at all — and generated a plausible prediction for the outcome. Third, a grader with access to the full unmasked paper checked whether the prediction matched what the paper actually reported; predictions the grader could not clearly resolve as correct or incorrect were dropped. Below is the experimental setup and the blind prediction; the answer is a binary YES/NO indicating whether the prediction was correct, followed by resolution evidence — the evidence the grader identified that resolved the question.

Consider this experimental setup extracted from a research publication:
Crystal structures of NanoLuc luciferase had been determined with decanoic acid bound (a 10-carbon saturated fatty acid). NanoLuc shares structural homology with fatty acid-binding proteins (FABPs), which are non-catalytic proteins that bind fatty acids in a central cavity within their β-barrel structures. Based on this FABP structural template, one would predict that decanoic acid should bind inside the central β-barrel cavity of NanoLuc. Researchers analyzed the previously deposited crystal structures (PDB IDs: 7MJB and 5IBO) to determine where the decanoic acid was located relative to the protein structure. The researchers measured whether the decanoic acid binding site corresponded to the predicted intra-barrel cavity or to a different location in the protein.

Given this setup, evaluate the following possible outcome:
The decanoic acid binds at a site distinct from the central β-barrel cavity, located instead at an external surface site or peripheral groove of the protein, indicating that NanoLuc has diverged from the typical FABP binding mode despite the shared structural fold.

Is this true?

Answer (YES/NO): YES